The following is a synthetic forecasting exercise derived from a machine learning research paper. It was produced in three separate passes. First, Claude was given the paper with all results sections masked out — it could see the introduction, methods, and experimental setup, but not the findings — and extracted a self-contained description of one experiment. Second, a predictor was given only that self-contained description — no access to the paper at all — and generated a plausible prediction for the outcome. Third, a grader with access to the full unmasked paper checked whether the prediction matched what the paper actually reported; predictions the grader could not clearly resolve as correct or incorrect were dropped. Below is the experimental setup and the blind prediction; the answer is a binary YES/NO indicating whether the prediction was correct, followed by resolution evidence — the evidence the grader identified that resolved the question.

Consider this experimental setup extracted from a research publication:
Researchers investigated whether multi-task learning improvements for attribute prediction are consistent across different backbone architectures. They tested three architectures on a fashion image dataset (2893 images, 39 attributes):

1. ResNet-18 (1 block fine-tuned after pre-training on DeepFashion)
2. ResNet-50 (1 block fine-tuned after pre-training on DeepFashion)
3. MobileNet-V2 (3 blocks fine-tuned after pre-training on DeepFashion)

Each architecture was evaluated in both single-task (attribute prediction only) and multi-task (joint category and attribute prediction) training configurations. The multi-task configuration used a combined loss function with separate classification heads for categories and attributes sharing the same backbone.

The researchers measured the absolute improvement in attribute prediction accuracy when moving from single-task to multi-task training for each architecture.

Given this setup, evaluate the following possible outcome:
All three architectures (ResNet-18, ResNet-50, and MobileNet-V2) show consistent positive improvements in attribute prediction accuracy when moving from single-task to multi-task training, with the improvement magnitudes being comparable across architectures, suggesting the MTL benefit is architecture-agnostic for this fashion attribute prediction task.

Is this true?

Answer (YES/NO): YES